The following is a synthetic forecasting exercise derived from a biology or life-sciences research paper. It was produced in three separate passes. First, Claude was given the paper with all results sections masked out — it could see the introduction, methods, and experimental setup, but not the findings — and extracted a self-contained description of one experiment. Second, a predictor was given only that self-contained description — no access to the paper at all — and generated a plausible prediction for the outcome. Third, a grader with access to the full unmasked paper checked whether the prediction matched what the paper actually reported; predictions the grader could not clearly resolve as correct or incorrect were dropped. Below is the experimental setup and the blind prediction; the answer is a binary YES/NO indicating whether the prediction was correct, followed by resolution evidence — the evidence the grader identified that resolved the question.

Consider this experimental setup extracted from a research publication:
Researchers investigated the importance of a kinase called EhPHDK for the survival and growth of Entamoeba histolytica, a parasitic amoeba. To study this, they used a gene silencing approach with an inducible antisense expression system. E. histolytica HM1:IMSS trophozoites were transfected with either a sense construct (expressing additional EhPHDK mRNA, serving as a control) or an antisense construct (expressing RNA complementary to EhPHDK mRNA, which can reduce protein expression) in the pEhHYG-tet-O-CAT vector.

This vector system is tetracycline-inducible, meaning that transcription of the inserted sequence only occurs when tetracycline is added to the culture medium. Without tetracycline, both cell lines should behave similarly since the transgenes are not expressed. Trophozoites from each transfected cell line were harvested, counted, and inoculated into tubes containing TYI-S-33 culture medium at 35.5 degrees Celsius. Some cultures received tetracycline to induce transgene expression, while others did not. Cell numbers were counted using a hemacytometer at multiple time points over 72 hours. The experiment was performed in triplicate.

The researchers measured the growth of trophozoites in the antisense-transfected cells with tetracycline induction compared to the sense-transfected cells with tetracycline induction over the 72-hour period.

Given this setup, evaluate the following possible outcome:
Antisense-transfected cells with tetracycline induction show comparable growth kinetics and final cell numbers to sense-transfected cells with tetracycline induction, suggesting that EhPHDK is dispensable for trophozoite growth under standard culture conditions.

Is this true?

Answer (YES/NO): NO